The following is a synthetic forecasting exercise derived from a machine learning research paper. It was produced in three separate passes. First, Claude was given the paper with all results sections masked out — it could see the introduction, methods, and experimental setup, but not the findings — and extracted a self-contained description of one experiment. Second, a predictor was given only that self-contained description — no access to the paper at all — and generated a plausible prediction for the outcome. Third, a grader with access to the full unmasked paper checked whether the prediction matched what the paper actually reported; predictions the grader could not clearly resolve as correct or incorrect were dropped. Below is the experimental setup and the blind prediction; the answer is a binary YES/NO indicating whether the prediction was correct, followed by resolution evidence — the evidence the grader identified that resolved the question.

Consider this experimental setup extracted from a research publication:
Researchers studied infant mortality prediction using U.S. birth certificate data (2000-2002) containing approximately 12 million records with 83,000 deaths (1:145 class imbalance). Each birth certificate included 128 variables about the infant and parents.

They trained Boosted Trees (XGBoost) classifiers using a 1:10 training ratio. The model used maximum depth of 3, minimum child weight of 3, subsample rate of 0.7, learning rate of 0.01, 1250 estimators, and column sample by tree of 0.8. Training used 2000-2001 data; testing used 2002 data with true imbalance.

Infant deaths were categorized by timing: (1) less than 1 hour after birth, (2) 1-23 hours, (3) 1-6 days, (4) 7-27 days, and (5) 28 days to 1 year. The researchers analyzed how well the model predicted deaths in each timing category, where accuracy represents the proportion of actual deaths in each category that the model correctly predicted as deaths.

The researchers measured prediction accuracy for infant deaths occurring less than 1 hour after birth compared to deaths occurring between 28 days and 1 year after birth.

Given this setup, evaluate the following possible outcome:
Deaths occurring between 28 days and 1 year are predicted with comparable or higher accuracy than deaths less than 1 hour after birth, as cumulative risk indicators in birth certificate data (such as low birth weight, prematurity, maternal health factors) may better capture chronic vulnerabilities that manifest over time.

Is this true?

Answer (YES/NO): NO